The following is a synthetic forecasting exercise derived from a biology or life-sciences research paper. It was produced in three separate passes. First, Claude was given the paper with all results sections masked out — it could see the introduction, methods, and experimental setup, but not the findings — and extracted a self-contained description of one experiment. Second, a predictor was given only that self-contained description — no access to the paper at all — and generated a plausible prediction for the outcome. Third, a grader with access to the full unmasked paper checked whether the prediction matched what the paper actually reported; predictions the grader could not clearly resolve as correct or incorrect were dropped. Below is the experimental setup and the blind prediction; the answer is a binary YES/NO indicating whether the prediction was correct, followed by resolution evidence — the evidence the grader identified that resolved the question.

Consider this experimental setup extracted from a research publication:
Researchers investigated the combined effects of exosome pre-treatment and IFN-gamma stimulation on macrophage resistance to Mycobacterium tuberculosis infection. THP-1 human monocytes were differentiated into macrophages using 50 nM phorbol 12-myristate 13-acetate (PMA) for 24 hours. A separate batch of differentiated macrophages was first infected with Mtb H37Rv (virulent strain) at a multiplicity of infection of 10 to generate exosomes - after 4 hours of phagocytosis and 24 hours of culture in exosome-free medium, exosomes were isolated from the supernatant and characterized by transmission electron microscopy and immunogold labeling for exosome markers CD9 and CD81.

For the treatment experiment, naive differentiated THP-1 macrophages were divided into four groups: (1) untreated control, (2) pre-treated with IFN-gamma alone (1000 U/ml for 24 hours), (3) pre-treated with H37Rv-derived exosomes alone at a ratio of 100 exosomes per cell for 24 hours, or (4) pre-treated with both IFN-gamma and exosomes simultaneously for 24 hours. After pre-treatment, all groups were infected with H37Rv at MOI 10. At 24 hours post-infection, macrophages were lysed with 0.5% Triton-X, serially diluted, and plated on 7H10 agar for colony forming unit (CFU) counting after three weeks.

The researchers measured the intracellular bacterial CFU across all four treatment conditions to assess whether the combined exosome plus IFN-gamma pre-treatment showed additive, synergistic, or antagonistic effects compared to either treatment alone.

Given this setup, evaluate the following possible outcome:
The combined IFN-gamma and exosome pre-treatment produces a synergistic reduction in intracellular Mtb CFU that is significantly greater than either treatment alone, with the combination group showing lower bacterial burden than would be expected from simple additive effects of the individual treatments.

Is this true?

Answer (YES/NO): NO